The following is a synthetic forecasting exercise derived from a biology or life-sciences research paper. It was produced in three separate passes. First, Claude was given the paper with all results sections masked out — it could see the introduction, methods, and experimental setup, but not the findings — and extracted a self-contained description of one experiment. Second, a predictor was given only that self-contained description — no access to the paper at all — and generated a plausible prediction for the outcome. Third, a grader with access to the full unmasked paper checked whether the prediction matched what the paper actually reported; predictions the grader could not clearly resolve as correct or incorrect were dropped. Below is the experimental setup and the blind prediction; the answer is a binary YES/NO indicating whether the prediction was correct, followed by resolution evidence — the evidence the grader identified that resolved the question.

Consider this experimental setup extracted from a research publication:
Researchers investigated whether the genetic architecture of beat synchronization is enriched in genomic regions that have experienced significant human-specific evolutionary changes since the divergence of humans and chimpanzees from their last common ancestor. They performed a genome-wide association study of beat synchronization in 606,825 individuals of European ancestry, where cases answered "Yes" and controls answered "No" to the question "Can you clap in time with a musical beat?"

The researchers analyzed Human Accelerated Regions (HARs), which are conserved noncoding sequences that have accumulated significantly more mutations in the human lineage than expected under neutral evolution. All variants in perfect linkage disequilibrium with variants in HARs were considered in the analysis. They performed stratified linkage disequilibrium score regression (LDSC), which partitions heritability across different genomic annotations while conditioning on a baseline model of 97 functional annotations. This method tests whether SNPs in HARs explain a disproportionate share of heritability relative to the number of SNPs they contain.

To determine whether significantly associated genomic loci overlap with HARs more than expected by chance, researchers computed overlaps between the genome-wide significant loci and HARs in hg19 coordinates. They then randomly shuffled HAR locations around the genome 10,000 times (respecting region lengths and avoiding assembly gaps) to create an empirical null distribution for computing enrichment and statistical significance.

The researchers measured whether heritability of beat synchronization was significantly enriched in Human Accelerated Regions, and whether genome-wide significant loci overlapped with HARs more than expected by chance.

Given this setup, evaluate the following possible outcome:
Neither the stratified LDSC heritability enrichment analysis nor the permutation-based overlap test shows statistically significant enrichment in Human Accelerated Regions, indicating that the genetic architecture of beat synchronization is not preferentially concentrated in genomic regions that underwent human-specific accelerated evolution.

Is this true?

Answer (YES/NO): NO